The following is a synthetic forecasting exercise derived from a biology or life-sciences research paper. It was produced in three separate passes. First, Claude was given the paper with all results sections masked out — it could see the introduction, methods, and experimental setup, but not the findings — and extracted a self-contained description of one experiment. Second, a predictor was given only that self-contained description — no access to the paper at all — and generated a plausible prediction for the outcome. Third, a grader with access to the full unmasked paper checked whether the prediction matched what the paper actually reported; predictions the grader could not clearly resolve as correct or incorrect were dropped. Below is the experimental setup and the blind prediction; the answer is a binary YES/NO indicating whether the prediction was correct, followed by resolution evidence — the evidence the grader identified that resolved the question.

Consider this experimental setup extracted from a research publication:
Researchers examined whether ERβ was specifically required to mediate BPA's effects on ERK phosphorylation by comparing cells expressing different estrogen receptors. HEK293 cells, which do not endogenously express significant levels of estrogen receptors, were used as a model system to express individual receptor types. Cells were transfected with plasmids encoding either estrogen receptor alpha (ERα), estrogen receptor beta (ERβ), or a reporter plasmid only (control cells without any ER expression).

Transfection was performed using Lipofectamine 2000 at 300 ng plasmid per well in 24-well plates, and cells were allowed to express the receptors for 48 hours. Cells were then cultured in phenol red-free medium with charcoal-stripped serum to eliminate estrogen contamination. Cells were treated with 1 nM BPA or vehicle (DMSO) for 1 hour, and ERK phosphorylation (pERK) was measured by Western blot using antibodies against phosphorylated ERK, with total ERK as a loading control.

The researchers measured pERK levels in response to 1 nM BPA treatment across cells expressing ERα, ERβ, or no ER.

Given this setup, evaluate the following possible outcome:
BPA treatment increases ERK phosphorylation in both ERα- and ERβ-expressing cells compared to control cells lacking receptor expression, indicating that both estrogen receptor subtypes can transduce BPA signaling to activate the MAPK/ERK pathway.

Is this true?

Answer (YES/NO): YES